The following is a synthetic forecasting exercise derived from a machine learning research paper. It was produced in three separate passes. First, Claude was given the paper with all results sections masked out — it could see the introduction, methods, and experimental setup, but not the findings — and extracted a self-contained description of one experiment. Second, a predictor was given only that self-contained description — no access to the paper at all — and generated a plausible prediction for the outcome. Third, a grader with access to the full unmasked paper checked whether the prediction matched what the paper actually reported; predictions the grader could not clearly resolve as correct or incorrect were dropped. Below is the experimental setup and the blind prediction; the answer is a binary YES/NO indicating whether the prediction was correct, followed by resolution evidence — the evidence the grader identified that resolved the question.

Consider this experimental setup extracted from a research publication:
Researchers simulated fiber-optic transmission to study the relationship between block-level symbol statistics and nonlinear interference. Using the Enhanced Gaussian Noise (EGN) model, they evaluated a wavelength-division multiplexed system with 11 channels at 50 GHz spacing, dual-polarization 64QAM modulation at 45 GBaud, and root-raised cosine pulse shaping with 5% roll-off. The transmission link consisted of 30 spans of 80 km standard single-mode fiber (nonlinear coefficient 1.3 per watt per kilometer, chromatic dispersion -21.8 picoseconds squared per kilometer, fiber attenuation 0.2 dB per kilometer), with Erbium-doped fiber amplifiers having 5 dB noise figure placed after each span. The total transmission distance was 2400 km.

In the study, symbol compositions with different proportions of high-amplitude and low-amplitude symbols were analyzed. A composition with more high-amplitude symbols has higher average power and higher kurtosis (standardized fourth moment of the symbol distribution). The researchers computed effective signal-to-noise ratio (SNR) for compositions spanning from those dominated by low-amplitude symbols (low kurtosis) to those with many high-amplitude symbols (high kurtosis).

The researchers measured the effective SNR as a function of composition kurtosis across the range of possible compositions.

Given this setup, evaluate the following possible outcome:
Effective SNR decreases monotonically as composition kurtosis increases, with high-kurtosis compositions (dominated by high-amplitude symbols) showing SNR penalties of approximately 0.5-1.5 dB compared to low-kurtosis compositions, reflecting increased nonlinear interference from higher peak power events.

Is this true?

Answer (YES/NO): NO